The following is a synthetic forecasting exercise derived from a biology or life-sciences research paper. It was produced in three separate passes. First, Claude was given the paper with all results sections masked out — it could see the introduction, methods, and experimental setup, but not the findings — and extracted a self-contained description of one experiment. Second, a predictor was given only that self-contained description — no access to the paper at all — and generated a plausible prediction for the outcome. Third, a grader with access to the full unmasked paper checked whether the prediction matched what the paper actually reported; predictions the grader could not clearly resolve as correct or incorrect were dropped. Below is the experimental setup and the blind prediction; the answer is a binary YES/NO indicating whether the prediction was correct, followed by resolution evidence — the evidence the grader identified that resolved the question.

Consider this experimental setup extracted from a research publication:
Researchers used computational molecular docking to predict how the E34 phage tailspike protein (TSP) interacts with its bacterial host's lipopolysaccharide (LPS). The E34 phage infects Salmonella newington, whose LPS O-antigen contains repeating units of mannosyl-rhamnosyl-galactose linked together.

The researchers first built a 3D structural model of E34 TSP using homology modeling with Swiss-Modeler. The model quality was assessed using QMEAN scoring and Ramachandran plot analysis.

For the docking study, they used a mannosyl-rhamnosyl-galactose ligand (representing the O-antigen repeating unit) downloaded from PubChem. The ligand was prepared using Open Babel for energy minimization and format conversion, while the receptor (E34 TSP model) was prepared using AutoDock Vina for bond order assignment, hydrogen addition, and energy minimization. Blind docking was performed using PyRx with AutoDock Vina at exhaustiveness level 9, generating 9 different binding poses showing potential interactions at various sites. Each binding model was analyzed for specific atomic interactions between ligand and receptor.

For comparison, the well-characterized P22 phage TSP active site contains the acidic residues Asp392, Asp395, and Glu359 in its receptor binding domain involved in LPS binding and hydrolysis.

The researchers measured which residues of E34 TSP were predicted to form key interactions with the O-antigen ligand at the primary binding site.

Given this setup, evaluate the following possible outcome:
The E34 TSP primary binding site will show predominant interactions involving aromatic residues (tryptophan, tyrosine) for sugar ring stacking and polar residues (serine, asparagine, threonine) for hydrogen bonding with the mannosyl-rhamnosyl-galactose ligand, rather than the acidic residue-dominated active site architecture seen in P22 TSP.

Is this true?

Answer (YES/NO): NO